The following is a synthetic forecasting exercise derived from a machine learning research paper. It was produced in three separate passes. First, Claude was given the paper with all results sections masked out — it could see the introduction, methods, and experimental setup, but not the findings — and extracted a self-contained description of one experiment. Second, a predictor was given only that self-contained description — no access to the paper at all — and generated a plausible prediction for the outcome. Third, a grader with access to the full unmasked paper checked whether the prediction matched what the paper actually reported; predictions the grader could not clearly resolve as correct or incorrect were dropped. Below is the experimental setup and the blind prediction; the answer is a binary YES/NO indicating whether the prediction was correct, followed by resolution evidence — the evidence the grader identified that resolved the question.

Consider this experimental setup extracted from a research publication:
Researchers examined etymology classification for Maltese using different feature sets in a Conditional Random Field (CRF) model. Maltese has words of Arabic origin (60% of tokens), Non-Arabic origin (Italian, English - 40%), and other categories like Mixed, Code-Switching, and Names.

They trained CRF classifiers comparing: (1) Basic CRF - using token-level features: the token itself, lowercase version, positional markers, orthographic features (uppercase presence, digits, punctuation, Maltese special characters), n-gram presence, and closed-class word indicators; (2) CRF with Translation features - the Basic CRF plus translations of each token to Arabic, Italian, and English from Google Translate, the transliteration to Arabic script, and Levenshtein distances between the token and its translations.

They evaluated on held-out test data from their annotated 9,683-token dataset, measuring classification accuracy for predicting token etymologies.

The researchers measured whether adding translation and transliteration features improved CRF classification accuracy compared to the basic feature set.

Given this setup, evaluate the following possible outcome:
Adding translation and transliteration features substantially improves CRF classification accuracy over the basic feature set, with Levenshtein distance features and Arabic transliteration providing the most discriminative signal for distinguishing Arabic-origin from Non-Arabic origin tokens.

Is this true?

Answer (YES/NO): NO